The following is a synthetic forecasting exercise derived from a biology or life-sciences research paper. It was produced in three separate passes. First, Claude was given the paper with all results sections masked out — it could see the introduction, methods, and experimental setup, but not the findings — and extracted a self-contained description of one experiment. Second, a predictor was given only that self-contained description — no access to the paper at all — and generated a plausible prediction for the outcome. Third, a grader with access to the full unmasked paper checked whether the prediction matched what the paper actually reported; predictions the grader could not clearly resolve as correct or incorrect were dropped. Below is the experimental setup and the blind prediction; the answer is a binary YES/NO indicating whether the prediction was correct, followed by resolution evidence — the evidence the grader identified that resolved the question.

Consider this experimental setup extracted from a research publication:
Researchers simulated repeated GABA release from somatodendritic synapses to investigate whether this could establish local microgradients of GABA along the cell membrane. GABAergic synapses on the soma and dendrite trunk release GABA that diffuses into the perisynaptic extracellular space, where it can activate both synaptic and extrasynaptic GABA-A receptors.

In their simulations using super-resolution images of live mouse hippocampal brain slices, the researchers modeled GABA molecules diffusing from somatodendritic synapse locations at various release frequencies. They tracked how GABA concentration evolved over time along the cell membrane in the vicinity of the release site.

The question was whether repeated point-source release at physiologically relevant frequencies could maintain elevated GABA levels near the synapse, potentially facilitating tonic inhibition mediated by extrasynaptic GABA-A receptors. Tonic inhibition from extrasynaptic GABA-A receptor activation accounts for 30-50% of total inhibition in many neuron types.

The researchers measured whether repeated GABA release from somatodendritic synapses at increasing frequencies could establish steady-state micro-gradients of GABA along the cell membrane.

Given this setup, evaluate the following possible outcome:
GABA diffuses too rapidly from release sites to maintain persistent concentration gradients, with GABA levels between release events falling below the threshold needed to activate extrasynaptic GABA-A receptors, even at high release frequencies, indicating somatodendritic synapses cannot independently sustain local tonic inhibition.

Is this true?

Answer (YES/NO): NO